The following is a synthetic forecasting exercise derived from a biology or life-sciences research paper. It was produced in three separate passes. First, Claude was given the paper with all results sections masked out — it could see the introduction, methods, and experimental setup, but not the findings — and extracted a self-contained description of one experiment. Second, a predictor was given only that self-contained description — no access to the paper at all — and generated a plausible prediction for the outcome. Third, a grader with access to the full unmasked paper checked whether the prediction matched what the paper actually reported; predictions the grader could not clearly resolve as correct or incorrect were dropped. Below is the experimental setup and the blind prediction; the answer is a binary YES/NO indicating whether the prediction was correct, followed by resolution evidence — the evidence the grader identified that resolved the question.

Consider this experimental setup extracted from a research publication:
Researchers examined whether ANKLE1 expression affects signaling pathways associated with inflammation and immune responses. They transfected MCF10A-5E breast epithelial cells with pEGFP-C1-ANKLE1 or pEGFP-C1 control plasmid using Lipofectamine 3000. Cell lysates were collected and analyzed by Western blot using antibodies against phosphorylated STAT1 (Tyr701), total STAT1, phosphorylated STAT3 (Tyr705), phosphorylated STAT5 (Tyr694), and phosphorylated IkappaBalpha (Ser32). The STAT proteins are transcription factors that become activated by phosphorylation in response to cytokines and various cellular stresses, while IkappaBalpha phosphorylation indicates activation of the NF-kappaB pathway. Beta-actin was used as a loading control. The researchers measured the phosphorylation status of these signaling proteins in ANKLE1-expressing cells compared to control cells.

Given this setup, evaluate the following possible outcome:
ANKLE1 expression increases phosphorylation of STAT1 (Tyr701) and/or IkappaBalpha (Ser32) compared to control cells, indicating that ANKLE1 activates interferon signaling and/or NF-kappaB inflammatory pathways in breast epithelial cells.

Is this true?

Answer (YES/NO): YES